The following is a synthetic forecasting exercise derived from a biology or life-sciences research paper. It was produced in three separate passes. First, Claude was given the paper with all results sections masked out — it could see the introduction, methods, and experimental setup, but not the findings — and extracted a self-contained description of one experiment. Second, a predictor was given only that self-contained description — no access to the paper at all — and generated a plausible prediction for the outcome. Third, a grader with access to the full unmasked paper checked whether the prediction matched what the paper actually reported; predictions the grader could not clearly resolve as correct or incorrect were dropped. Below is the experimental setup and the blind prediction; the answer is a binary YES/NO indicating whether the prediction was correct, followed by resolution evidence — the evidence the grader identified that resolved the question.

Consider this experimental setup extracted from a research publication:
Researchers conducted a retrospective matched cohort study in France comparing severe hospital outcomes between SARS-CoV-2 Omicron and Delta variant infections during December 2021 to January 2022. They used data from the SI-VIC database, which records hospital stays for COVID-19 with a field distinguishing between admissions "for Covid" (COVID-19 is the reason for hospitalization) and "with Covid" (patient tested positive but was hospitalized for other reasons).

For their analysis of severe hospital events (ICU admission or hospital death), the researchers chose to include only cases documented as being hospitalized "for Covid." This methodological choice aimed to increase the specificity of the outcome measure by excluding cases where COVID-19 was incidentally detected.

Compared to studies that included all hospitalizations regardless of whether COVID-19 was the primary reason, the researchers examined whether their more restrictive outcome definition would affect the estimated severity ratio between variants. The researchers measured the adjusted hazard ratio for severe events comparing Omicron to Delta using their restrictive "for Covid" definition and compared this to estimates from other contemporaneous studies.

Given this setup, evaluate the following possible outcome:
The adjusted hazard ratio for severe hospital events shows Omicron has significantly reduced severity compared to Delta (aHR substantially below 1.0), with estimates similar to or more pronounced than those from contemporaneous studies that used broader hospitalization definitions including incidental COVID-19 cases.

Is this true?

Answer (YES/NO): YES